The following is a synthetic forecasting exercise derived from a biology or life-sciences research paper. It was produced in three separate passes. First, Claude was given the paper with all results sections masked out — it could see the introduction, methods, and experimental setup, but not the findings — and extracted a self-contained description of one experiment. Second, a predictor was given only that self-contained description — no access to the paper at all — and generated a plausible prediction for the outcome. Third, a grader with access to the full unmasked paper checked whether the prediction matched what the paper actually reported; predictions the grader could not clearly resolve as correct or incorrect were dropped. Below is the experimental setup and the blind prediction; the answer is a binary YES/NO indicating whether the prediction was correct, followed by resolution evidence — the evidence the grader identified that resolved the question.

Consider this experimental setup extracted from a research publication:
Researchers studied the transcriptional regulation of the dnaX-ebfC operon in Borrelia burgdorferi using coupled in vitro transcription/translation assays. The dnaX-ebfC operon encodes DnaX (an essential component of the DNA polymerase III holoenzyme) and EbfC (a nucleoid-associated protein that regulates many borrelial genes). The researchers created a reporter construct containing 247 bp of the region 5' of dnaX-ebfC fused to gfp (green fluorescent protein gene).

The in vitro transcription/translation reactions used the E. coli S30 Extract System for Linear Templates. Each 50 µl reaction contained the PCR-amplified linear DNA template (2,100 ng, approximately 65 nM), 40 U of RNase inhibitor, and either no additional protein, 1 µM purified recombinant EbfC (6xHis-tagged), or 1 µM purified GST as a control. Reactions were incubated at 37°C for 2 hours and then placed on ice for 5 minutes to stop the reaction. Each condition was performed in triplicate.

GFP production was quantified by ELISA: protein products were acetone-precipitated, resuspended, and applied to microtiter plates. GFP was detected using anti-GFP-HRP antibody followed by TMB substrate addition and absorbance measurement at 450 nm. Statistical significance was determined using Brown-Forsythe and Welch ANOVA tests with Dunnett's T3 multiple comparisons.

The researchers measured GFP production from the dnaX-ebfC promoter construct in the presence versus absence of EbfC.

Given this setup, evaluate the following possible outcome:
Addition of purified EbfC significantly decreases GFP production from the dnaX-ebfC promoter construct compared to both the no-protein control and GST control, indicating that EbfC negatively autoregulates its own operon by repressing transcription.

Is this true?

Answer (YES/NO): NO